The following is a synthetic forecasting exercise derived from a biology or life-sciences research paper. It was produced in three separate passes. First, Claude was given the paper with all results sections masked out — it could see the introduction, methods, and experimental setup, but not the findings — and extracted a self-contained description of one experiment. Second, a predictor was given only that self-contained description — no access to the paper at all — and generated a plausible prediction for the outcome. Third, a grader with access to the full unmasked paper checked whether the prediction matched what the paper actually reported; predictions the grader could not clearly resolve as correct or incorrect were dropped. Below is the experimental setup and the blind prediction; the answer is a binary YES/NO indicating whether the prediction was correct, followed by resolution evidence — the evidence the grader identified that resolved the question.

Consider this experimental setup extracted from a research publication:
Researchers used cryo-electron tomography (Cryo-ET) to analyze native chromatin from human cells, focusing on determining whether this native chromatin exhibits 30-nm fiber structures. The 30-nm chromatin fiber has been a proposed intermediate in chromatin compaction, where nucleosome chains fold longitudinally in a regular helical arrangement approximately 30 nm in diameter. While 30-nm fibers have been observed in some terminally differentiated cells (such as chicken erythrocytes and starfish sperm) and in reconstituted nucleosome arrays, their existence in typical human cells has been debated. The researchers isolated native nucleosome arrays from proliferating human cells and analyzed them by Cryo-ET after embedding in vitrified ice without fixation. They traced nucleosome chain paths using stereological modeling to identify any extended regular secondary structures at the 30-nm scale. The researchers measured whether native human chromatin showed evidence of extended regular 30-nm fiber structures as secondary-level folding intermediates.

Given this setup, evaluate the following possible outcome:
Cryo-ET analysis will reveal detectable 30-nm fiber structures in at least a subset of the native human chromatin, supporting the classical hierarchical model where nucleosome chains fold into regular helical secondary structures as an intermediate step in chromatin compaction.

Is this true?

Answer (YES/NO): NO